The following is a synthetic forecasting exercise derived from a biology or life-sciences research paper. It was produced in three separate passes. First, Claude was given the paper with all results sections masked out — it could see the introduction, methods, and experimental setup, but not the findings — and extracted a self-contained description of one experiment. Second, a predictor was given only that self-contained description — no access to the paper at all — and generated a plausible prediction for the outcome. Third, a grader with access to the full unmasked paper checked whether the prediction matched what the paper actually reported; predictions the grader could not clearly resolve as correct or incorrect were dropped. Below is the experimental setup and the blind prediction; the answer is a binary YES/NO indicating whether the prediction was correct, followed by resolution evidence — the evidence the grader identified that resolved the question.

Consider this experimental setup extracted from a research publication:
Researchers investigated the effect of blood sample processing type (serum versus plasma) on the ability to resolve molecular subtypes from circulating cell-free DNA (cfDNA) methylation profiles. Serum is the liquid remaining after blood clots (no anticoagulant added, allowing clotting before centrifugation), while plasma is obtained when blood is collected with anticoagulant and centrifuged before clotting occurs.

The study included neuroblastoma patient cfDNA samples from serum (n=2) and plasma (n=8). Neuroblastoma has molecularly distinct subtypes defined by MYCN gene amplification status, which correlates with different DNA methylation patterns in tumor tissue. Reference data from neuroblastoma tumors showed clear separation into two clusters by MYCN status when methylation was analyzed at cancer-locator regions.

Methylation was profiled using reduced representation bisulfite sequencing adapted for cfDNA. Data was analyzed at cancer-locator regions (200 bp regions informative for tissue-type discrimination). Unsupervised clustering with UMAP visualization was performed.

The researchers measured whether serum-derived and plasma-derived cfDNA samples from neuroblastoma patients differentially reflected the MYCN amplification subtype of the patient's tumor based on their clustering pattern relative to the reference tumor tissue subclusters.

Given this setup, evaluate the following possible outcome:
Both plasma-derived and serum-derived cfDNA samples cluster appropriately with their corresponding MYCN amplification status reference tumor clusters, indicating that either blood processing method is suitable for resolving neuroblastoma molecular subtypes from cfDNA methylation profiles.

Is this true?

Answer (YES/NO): NO